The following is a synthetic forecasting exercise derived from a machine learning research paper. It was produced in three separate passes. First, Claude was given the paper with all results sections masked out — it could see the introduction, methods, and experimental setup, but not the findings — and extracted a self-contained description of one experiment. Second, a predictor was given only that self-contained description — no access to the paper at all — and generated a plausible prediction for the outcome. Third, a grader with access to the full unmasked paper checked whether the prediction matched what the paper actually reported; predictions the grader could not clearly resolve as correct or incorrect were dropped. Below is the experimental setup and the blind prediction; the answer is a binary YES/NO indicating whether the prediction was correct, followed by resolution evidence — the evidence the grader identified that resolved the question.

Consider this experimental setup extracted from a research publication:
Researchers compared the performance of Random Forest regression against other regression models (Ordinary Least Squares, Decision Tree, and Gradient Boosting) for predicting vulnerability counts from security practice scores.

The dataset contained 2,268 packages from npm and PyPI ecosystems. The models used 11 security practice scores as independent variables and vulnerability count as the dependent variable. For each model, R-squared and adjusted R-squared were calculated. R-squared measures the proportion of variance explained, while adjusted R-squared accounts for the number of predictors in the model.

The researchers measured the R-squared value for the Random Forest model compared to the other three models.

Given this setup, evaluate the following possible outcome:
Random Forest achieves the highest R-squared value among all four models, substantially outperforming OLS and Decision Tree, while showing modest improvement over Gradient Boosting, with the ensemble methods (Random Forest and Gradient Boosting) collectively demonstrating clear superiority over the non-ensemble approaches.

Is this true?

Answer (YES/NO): NO